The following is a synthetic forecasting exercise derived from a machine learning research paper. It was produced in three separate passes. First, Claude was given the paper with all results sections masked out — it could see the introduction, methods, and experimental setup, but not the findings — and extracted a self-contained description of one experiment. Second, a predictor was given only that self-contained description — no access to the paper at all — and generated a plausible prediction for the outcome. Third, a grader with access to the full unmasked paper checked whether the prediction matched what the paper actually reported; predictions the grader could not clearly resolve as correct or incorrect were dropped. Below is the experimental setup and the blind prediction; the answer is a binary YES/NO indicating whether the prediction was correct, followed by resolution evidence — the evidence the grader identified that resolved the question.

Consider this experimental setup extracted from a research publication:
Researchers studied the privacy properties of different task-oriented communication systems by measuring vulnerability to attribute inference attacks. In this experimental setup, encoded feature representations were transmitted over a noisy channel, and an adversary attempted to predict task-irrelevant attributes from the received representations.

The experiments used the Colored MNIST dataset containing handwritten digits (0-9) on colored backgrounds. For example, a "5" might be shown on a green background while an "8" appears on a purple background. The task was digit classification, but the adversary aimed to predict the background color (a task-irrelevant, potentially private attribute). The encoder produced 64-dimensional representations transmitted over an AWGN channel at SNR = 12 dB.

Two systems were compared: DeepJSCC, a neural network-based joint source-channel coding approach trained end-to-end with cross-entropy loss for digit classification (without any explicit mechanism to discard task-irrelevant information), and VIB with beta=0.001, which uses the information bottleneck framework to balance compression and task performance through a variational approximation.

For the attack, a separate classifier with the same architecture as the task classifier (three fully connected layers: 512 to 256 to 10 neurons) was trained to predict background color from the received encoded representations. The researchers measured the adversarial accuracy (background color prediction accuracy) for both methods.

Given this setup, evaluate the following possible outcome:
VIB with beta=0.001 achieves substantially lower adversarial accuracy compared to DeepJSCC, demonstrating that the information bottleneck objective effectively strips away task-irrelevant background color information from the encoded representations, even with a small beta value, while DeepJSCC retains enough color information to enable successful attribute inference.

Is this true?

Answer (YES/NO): YES